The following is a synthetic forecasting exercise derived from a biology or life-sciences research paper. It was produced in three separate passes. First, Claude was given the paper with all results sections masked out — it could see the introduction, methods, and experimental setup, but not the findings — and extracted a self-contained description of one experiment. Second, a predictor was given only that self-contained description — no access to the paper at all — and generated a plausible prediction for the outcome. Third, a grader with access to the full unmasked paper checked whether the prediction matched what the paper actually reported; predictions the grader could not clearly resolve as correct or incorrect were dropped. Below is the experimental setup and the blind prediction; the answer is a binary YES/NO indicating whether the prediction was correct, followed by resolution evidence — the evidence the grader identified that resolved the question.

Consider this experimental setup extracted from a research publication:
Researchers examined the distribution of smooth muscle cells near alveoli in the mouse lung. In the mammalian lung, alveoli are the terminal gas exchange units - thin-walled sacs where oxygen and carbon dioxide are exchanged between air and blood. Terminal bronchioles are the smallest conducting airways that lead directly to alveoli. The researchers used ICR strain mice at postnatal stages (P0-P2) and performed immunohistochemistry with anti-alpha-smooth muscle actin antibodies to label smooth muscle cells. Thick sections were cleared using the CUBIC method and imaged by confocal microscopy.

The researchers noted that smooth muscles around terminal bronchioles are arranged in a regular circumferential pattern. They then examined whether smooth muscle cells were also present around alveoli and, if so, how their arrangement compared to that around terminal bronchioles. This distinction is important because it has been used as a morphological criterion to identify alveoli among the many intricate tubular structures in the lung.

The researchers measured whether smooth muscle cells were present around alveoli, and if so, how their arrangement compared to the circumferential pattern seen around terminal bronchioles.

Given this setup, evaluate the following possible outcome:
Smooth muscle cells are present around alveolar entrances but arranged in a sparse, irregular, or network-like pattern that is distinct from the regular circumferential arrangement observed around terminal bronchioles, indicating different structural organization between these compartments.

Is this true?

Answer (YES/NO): YES